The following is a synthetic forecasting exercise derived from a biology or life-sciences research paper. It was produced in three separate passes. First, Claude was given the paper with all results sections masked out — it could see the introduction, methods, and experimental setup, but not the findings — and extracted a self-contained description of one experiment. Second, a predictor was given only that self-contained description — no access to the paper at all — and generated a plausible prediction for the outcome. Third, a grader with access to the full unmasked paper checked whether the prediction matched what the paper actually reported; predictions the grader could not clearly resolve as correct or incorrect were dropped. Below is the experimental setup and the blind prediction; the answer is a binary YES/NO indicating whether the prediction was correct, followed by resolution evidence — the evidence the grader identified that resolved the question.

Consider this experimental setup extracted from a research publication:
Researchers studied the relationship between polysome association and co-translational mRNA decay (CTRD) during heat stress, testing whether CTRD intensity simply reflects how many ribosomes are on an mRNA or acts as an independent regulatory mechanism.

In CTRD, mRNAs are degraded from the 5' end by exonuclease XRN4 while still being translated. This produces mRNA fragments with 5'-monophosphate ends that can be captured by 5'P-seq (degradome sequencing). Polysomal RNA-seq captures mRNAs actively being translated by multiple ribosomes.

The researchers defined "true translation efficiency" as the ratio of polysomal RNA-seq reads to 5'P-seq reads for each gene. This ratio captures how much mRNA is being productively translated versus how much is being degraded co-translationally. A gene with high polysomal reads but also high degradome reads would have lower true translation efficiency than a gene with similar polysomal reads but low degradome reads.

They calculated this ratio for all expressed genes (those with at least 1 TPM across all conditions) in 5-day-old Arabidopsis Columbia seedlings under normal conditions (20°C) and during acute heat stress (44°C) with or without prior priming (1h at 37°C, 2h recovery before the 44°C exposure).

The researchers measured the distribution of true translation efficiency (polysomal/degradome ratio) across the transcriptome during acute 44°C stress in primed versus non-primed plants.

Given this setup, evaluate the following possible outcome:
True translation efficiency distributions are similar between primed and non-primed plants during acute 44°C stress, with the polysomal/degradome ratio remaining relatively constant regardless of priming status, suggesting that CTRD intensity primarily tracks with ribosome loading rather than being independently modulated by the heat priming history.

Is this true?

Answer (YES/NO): NO